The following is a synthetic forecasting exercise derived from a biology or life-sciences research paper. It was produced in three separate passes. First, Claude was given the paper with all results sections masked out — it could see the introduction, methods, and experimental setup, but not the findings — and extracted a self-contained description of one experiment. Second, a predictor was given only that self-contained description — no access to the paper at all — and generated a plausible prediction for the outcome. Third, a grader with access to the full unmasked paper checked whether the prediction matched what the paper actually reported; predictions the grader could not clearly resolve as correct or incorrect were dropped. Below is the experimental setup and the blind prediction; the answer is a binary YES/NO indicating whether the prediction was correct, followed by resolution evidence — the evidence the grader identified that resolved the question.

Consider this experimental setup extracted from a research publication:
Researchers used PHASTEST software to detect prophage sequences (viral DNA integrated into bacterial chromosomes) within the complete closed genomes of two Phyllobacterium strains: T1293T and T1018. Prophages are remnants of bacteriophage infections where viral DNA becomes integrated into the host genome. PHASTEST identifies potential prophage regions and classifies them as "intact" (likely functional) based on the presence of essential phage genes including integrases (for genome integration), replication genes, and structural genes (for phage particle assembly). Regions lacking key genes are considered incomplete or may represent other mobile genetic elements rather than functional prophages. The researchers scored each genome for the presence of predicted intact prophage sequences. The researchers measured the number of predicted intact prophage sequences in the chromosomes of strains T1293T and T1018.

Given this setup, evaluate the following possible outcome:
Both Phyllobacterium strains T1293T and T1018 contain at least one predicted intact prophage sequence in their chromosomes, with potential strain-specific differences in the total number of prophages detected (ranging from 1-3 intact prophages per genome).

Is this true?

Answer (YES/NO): NO